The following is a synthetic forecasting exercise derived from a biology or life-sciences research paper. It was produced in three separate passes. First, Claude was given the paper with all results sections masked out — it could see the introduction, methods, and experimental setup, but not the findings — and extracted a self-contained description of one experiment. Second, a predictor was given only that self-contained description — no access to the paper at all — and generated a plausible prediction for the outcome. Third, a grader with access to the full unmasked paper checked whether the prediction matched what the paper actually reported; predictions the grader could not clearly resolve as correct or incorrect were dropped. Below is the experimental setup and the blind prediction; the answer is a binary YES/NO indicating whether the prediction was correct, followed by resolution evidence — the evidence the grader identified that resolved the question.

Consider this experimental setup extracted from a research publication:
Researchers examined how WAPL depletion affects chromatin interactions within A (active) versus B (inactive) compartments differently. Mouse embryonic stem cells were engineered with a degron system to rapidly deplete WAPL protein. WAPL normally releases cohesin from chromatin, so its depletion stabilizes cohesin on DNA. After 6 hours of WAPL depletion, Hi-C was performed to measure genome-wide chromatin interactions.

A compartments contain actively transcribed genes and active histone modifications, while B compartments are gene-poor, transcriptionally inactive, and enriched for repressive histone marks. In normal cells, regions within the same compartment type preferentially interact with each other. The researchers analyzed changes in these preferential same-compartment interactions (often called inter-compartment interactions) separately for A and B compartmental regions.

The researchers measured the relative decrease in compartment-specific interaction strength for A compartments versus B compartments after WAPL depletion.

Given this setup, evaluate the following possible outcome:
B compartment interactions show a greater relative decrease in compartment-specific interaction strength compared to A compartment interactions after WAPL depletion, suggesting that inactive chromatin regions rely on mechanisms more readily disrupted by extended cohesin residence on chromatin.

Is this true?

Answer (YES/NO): NO